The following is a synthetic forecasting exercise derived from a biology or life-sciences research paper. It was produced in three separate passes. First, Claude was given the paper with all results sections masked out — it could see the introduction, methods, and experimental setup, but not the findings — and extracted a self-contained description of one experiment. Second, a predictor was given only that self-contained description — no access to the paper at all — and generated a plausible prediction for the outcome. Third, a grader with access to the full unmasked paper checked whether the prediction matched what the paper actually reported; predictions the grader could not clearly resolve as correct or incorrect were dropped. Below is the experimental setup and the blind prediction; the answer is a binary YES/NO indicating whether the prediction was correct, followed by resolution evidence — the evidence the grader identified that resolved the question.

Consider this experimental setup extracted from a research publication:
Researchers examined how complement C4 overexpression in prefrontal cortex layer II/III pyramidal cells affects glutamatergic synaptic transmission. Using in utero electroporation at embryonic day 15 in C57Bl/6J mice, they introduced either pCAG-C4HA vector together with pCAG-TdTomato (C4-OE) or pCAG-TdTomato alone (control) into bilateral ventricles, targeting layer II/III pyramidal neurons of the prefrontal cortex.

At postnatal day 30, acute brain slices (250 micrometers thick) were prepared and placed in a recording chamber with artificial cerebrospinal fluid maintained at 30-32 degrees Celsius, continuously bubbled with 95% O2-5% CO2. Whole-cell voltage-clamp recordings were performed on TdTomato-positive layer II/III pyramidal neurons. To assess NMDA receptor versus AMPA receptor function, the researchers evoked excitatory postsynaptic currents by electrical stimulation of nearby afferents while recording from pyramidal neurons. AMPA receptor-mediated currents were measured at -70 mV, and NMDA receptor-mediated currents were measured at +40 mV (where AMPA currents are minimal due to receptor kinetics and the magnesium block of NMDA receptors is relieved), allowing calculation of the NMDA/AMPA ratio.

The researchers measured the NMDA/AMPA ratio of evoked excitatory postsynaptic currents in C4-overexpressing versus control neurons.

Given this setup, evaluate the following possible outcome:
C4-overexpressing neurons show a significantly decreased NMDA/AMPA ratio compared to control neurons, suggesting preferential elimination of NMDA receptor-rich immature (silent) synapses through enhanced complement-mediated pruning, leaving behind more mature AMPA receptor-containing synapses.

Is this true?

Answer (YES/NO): NO